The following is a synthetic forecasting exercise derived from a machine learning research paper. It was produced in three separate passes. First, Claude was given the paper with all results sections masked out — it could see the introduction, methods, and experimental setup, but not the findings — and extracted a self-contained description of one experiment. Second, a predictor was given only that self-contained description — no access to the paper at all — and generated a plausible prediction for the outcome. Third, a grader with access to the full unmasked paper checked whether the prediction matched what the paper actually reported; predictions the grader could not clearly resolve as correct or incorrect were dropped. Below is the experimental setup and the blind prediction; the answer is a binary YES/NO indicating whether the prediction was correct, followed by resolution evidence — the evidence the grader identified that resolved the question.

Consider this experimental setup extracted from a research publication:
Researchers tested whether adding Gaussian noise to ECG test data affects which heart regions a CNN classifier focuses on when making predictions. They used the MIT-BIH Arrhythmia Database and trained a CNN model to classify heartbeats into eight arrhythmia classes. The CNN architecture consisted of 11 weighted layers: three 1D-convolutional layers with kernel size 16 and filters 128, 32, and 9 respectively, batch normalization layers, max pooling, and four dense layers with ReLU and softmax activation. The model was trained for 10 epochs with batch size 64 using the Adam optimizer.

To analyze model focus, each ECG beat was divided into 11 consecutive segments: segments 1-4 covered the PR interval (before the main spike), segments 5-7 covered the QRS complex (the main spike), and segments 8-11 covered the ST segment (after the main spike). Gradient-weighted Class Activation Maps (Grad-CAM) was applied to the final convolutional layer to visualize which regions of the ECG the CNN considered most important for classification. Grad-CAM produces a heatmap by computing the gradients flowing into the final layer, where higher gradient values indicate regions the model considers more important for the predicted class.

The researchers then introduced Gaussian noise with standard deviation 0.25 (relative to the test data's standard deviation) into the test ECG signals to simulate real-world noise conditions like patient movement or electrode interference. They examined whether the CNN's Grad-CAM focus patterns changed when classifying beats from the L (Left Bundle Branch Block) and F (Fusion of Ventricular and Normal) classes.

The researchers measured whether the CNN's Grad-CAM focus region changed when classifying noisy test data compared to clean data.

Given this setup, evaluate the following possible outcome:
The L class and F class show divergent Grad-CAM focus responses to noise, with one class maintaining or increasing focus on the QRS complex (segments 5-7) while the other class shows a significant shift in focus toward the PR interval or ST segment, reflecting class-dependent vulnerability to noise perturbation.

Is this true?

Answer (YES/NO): NO